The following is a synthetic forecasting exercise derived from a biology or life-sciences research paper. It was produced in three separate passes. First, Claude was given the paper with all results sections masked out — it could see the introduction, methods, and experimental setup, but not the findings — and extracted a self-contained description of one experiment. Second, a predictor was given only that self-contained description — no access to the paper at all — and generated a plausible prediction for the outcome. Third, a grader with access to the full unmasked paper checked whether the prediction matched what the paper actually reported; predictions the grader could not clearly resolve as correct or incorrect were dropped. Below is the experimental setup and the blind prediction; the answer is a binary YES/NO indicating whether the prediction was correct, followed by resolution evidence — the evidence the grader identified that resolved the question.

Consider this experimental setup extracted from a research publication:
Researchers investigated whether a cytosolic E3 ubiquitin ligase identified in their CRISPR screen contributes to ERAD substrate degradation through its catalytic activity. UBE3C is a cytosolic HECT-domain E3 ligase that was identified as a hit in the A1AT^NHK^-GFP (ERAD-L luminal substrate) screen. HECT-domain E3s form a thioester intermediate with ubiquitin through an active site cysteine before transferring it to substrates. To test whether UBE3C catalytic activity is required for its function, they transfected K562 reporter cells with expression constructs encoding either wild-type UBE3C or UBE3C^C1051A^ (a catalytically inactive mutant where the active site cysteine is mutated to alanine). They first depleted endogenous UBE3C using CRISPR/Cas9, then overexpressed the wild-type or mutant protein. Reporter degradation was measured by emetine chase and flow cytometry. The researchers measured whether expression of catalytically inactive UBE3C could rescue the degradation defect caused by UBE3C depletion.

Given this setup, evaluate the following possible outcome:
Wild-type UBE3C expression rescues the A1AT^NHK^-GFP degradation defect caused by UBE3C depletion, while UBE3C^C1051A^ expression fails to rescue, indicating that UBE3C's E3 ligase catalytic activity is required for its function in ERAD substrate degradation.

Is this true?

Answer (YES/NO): NO